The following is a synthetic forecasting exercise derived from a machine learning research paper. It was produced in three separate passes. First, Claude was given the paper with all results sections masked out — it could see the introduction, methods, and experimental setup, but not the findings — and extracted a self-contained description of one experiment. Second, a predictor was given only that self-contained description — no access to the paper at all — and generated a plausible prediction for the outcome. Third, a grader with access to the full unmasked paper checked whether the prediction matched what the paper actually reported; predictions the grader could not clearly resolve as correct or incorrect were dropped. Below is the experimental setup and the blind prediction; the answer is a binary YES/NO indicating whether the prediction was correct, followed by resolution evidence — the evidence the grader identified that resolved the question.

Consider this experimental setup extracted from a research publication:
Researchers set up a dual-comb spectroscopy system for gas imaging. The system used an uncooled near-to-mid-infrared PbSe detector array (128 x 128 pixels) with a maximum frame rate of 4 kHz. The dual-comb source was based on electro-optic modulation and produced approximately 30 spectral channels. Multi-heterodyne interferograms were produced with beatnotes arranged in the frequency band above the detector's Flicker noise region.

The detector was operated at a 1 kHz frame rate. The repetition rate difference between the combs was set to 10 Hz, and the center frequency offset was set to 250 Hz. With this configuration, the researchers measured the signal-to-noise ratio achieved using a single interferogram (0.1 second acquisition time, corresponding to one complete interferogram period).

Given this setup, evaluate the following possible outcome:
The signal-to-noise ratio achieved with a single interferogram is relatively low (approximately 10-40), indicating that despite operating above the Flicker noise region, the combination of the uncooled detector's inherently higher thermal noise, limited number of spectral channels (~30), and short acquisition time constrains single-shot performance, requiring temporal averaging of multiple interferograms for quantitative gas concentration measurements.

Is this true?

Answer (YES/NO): NO